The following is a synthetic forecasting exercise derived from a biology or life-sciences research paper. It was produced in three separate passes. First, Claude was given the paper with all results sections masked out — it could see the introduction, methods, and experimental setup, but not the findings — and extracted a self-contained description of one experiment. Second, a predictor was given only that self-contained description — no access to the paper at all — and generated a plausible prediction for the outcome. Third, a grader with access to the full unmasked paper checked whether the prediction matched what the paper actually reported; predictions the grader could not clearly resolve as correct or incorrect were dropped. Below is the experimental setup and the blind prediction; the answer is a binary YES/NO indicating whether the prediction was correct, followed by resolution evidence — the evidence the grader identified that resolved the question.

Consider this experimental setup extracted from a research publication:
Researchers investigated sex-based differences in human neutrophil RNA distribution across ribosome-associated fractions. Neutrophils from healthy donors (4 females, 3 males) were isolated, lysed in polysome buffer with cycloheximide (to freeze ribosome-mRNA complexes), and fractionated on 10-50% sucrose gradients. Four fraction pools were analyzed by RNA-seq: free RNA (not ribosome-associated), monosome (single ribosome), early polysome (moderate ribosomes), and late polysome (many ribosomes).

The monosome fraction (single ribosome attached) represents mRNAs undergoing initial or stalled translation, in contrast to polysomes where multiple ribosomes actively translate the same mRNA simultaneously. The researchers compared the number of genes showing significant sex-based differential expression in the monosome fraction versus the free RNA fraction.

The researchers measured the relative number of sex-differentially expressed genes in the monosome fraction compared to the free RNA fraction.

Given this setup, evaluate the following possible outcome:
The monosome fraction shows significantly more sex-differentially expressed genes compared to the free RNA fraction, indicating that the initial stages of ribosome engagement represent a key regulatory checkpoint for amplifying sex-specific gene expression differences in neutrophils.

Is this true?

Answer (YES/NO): NO